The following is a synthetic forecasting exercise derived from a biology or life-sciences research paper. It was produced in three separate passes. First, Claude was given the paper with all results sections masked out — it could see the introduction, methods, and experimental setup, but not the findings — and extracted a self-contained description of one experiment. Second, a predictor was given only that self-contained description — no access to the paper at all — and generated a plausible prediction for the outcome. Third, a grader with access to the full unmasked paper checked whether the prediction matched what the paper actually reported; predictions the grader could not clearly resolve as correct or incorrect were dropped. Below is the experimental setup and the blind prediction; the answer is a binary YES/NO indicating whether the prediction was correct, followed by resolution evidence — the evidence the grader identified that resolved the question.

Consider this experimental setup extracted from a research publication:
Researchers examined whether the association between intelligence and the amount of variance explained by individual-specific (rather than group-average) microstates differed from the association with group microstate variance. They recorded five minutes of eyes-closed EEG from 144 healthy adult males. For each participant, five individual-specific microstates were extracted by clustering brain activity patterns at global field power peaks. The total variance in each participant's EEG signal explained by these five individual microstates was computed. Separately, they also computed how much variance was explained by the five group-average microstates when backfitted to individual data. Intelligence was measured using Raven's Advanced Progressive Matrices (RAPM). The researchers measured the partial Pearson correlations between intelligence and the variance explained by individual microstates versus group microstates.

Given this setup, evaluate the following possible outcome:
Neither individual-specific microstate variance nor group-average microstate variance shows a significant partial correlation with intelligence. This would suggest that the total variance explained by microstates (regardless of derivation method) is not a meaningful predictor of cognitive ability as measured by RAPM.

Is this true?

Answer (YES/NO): NO